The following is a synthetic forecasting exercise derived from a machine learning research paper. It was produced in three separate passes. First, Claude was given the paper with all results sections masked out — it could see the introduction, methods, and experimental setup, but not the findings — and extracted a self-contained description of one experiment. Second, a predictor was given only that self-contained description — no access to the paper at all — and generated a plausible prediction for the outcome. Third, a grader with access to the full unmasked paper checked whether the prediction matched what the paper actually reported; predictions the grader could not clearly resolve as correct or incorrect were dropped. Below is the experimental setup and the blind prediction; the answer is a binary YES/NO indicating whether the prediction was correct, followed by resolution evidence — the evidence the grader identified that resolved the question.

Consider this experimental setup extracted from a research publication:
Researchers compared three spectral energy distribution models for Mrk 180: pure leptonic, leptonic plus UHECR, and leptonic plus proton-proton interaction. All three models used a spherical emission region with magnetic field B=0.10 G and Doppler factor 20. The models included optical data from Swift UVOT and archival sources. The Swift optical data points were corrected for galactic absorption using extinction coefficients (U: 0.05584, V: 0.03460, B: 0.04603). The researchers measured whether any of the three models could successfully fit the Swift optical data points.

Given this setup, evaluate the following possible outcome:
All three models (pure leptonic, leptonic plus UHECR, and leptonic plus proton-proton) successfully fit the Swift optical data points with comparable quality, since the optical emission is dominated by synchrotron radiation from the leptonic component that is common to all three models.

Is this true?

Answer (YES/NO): NO